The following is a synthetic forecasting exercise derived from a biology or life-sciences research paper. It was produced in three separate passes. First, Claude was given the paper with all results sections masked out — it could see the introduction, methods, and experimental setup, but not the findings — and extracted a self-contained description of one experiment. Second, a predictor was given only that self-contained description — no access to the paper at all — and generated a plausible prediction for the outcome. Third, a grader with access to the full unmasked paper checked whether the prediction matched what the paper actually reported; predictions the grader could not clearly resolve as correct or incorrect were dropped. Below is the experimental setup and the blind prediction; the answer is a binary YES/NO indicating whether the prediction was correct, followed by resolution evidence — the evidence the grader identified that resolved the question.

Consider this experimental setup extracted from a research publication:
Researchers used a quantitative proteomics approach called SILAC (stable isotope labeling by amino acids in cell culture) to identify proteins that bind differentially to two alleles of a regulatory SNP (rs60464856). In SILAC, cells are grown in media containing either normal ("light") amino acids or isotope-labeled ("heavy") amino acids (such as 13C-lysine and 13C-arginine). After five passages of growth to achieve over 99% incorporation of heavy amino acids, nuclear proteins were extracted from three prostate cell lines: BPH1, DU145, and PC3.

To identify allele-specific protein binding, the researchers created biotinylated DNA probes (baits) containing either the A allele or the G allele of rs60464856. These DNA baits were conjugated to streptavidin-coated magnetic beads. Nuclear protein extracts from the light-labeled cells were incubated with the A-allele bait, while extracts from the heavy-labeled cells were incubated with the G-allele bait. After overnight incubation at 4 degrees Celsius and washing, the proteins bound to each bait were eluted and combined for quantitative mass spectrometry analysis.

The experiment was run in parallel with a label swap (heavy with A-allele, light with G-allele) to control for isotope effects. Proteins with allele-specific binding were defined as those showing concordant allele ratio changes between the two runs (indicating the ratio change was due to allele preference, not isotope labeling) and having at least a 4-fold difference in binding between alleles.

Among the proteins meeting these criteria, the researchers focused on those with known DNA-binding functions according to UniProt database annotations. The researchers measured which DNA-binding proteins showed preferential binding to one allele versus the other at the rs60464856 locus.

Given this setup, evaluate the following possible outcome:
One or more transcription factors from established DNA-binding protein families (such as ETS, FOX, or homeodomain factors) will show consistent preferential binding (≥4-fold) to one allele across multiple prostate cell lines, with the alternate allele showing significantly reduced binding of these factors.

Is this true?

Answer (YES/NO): NO